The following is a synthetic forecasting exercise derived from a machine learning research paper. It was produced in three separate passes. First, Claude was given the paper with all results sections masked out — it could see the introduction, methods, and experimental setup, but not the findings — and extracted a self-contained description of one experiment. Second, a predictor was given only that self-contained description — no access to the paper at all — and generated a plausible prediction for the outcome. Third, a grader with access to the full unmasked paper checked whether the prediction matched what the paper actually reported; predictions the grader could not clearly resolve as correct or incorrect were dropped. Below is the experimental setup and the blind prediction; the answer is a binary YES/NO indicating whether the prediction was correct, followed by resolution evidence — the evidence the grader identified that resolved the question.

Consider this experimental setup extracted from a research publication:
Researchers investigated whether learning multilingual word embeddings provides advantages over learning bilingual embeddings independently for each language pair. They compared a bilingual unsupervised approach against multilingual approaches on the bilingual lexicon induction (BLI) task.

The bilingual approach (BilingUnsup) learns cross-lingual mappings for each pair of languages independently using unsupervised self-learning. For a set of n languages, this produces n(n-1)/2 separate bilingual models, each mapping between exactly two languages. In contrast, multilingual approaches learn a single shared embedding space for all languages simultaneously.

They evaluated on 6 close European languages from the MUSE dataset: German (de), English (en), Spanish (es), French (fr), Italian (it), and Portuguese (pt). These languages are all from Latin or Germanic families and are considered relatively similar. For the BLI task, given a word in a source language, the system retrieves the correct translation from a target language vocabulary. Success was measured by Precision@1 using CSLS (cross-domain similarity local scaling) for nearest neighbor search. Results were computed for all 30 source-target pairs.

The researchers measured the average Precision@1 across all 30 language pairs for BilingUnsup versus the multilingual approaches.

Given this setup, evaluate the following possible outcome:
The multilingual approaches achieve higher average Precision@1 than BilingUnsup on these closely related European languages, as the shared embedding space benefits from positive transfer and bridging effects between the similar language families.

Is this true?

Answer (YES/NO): YES